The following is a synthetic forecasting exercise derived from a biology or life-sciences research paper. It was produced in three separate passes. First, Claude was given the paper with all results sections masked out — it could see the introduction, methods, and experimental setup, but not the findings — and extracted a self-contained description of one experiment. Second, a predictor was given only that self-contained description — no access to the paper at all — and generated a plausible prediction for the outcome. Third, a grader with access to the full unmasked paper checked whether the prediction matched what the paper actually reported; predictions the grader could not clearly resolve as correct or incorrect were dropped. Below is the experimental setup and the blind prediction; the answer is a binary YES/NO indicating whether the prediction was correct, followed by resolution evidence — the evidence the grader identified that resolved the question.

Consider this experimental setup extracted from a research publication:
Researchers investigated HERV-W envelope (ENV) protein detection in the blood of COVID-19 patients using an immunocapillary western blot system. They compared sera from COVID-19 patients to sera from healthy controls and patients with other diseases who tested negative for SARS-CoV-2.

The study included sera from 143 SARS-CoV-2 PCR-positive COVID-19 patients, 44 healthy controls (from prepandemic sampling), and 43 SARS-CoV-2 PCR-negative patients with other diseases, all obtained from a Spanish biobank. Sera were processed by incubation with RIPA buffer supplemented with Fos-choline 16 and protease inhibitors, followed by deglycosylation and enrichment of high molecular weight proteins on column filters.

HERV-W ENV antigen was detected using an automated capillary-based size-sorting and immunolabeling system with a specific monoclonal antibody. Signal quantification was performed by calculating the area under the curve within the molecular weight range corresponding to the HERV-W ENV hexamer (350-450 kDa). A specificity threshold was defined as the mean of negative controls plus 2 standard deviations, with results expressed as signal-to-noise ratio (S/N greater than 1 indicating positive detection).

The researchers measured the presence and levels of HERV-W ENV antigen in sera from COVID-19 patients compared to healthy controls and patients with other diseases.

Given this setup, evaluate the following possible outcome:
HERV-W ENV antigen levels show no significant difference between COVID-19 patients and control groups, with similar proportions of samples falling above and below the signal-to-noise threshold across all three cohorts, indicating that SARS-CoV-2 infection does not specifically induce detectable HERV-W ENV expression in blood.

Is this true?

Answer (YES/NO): NO